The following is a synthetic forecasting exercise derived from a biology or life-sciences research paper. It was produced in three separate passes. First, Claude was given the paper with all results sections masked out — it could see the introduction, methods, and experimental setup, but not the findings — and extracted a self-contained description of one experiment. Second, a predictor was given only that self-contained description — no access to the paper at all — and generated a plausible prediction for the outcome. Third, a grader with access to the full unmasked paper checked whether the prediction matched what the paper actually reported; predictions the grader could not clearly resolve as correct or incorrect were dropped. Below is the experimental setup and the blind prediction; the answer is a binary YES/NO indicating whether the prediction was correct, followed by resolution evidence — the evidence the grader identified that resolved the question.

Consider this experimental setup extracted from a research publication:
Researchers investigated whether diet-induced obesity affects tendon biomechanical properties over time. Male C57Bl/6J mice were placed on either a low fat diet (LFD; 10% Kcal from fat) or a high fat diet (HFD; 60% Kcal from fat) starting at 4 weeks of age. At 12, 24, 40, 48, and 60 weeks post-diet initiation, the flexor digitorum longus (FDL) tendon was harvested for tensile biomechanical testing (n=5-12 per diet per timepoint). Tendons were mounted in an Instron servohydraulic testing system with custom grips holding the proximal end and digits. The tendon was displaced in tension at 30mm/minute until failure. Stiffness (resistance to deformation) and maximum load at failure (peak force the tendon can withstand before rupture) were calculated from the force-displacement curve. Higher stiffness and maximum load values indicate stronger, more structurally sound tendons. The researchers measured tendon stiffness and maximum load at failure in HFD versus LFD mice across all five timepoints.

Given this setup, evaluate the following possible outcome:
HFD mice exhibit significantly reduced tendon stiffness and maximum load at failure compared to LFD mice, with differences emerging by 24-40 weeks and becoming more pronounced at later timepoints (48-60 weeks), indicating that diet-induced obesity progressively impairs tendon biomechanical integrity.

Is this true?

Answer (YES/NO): NO